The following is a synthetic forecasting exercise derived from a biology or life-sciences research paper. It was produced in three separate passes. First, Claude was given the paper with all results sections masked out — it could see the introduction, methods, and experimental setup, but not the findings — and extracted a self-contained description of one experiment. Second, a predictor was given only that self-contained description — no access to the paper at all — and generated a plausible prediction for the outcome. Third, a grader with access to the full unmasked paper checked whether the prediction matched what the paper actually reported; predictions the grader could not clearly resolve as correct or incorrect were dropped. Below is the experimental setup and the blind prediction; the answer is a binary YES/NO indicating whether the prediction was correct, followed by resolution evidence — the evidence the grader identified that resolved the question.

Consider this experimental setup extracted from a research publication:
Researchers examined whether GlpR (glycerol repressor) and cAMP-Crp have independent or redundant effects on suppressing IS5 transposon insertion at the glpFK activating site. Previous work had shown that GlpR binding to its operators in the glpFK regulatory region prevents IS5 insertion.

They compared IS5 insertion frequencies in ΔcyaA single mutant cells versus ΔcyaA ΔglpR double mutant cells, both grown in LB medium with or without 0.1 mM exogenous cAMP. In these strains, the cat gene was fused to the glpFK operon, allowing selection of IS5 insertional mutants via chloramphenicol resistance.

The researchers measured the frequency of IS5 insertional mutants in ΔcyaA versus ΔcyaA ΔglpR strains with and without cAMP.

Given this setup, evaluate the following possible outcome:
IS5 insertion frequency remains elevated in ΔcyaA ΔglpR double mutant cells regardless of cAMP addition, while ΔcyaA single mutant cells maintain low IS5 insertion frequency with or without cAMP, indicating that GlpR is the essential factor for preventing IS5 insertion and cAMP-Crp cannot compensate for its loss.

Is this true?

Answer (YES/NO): NO